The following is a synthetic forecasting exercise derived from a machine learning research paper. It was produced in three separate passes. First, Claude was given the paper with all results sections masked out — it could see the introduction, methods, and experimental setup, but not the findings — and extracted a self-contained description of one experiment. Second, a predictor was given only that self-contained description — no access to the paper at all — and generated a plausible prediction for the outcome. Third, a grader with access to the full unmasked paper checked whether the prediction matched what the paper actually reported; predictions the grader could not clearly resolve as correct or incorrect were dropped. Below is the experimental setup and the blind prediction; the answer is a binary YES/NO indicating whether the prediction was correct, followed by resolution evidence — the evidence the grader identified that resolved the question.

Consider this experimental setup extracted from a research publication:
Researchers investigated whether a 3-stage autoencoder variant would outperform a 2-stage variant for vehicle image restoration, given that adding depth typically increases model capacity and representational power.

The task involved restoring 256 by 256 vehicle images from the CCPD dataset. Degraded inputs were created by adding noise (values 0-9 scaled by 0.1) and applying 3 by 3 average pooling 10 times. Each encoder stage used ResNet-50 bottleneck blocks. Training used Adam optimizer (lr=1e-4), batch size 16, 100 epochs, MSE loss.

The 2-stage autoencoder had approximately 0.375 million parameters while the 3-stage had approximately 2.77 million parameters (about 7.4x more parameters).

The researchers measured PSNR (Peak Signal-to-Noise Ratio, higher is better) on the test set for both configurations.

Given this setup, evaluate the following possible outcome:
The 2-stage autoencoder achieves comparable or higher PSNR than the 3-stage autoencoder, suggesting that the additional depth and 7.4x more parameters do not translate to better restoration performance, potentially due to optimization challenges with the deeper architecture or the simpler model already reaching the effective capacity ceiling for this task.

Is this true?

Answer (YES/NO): YES